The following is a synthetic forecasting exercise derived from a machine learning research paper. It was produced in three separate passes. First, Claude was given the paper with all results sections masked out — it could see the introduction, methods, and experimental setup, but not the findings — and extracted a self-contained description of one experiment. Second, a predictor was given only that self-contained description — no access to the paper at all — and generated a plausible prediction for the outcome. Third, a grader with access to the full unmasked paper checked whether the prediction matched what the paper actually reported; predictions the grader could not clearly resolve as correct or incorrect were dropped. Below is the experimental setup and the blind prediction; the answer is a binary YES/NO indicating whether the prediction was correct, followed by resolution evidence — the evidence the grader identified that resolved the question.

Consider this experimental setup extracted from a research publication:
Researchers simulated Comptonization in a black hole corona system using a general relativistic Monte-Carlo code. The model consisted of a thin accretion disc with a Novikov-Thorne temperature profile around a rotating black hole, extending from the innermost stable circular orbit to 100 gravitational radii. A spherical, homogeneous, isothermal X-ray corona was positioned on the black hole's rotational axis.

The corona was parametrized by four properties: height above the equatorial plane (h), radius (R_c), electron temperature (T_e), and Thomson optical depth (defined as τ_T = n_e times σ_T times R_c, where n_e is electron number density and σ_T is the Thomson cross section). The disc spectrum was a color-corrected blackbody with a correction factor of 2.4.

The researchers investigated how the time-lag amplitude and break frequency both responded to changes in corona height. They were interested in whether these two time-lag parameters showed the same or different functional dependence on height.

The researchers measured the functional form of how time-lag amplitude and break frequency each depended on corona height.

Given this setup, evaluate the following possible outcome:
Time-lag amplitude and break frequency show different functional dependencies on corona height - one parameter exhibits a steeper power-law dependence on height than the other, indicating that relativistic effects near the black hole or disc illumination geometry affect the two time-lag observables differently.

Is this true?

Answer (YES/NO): NO